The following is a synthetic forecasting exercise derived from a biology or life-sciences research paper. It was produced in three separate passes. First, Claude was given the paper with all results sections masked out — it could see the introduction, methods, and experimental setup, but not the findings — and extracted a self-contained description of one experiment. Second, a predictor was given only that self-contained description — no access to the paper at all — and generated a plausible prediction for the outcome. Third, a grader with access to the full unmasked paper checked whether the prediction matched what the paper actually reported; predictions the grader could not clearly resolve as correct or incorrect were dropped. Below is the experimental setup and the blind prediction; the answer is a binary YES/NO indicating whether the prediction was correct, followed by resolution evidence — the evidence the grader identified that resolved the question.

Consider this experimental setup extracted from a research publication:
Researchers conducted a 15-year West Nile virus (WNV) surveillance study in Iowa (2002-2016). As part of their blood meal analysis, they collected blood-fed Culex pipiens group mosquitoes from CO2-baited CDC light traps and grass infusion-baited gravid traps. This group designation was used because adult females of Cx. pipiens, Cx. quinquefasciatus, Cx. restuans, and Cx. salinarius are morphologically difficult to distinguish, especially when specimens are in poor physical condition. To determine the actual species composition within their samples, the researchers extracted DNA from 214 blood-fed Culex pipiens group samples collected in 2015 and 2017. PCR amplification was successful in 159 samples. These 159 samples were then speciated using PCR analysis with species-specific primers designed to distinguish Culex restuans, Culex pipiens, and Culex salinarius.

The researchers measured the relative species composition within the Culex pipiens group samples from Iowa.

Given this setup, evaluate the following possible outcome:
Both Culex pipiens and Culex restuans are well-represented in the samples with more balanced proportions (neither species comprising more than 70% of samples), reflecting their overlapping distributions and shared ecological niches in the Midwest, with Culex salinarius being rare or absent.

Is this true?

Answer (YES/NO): NO